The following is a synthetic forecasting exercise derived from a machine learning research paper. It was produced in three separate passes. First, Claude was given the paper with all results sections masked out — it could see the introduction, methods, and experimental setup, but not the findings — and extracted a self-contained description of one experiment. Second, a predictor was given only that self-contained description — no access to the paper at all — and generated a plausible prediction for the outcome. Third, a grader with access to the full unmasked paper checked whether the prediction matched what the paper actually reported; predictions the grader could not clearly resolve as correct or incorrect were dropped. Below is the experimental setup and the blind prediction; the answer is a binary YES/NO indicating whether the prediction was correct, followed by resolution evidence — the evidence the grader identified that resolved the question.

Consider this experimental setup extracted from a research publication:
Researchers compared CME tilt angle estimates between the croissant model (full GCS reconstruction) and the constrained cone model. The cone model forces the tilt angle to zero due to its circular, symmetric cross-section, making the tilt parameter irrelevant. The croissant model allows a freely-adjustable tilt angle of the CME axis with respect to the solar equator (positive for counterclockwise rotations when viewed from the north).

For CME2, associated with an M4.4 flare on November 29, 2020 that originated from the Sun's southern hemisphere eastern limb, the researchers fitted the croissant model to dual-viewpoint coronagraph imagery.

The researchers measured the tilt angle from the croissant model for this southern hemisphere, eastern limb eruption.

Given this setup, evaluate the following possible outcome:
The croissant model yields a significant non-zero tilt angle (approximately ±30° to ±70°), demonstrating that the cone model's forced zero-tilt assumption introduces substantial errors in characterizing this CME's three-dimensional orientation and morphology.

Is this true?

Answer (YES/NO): NO